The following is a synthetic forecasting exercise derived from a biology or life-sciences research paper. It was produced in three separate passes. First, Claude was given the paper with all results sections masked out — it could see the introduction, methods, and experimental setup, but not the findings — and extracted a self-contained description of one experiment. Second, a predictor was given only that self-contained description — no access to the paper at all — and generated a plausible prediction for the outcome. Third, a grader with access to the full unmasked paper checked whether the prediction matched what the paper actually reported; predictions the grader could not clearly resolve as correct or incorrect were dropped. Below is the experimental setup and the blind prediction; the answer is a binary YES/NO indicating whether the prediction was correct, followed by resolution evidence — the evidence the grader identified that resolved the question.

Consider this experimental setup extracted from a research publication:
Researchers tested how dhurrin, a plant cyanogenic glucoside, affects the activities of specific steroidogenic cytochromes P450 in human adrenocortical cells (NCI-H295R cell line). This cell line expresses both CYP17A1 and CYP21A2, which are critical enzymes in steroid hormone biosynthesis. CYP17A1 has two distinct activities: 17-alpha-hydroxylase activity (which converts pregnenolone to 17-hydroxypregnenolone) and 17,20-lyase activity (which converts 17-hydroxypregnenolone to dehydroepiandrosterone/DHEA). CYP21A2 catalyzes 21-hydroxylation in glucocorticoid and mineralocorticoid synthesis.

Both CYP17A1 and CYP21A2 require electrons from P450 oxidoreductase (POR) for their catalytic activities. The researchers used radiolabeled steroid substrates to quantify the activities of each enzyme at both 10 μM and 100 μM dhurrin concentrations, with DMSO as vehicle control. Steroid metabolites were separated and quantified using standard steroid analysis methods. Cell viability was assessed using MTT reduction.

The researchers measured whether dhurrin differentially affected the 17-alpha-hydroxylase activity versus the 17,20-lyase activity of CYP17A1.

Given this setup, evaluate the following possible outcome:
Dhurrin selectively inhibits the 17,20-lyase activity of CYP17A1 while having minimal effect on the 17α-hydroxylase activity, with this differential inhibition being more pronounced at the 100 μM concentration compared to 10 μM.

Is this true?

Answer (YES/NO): YES